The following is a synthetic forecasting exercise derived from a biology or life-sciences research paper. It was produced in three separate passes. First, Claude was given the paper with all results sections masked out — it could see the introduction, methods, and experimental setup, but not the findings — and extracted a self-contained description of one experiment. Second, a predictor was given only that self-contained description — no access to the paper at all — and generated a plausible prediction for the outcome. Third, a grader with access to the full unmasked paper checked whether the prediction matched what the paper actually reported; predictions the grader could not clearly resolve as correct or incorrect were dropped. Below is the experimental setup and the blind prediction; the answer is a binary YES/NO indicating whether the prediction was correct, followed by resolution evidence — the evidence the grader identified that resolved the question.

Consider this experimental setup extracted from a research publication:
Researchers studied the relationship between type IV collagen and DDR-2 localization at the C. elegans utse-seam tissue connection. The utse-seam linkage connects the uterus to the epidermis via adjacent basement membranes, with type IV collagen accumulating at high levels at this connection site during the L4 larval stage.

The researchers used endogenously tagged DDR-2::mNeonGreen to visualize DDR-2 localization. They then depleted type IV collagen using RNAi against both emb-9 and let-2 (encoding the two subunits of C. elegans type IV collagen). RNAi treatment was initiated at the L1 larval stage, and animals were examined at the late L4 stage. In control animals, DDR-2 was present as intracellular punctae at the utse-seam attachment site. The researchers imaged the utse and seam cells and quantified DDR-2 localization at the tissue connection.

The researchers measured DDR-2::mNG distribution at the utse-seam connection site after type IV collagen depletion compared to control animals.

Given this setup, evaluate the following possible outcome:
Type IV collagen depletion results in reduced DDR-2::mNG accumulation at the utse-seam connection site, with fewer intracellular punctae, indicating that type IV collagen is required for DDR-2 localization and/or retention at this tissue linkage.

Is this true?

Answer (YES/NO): NO